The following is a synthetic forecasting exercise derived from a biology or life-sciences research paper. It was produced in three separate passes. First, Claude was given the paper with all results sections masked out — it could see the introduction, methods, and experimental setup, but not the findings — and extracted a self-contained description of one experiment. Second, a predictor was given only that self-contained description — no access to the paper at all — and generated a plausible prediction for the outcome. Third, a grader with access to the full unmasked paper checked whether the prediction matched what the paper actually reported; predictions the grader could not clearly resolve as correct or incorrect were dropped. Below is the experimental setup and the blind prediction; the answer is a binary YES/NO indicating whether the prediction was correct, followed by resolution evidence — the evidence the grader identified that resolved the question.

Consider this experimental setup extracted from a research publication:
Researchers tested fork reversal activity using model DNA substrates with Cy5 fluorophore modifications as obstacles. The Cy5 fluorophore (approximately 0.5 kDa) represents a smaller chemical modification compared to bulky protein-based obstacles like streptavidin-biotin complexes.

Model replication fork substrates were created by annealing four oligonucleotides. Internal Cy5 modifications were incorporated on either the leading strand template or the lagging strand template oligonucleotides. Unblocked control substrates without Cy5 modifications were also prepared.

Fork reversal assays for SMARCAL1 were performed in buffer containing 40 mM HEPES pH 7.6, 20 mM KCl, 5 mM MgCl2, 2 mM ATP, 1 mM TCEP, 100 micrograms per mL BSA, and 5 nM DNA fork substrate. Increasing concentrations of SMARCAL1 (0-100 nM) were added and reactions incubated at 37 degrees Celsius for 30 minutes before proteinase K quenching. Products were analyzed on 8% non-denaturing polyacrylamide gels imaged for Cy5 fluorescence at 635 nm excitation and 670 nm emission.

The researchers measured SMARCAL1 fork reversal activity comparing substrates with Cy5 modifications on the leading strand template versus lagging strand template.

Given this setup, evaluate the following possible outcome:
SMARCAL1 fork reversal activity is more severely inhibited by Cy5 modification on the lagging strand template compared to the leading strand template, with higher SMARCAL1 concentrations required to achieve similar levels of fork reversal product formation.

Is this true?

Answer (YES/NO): NO